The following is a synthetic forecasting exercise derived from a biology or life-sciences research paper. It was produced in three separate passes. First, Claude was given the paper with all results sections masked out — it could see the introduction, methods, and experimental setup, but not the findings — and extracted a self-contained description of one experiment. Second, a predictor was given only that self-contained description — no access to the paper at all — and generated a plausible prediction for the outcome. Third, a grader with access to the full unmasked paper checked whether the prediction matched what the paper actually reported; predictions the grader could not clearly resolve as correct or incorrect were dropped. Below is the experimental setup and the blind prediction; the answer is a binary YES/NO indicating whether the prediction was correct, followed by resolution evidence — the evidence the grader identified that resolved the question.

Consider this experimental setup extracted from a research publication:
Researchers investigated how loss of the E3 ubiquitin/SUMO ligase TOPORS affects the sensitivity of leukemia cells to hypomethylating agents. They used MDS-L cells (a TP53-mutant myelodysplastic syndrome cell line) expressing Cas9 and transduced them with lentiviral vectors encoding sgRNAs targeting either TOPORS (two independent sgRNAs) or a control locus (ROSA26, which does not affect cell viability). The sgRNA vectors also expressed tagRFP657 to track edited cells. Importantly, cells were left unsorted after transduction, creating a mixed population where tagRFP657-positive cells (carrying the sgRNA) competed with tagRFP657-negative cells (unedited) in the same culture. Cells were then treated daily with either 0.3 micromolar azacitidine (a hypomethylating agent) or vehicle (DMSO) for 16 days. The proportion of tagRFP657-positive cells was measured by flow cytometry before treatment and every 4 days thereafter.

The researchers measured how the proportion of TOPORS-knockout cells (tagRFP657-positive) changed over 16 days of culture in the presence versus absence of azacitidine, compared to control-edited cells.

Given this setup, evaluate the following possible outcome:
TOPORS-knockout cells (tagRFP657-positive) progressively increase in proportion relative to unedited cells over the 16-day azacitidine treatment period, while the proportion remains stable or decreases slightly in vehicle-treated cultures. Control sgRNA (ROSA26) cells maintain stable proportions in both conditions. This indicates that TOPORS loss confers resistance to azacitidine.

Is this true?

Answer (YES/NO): NO